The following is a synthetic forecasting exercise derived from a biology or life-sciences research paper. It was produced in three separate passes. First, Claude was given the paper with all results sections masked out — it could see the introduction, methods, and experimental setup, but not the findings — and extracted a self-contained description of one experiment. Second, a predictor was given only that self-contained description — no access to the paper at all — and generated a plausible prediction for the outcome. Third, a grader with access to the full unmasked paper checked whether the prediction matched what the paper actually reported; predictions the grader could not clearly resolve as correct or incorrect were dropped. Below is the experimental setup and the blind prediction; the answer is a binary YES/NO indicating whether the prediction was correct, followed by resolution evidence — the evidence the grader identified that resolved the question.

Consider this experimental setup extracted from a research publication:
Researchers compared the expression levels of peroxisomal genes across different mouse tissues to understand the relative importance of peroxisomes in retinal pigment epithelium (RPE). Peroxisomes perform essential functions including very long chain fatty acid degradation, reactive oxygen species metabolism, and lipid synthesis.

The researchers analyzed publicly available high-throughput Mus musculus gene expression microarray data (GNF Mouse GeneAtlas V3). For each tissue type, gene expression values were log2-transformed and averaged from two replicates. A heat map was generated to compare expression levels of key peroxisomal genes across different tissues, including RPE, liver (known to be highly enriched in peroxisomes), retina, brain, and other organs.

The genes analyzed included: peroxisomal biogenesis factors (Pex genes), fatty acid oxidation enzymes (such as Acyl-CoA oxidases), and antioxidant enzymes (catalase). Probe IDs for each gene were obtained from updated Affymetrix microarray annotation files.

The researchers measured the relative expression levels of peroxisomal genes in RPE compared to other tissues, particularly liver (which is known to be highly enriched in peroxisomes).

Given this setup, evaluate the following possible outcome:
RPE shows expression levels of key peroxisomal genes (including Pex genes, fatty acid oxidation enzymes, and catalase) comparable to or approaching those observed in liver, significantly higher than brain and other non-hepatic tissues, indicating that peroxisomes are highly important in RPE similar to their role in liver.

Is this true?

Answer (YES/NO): NO